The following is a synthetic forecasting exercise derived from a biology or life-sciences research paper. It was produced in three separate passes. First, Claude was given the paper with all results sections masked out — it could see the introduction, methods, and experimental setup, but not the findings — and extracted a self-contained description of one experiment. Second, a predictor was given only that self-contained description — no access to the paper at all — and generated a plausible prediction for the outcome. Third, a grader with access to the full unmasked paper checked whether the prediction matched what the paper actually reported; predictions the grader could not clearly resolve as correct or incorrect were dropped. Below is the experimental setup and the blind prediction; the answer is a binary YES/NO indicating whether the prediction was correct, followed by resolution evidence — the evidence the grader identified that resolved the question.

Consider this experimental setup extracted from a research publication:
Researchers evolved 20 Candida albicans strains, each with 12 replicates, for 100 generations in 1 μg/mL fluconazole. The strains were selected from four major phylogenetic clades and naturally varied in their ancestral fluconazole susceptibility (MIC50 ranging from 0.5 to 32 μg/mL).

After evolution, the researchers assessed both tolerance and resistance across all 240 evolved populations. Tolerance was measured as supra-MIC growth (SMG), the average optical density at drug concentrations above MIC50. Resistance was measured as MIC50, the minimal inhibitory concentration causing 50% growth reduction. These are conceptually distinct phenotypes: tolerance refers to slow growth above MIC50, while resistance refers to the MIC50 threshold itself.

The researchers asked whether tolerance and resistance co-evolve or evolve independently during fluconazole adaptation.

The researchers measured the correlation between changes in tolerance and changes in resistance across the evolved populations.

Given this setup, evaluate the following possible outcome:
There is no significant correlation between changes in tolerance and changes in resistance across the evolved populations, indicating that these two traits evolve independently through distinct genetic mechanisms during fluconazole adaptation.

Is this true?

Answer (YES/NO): YES